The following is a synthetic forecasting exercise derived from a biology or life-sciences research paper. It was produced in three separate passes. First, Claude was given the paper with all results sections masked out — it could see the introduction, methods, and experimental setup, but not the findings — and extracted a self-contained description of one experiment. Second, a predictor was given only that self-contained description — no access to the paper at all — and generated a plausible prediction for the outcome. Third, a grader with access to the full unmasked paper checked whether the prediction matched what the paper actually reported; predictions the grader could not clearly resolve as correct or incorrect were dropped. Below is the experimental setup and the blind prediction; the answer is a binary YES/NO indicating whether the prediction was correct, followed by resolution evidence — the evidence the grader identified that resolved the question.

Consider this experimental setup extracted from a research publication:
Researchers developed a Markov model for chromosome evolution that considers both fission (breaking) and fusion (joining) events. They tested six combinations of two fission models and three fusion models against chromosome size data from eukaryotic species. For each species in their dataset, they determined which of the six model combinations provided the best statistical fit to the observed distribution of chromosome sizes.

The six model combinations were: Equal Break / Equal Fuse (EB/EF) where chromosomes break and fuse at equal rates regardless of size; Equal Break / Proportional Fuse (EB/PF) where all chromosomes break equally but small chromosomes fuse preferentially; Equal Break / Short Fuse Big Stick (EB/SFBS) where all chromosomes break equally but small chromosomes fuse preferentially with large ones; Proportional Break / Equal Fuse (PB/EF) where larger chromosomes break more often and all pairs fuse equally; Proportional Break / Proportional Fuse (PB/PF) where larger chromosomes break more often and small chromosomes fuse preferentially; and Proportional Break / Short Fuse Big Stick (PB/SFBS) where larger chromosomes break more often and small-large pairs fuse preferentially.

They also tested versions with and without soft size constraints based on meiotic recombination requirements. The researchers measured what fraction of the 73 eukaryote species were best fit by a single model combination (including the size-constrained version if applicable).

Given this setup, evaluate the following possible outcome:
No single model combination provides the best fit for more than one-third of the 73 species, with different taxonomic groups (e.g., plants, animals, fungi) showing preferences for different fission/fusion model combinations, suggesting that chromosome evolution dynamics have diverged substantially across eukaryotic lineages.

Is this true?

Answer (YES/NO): NO